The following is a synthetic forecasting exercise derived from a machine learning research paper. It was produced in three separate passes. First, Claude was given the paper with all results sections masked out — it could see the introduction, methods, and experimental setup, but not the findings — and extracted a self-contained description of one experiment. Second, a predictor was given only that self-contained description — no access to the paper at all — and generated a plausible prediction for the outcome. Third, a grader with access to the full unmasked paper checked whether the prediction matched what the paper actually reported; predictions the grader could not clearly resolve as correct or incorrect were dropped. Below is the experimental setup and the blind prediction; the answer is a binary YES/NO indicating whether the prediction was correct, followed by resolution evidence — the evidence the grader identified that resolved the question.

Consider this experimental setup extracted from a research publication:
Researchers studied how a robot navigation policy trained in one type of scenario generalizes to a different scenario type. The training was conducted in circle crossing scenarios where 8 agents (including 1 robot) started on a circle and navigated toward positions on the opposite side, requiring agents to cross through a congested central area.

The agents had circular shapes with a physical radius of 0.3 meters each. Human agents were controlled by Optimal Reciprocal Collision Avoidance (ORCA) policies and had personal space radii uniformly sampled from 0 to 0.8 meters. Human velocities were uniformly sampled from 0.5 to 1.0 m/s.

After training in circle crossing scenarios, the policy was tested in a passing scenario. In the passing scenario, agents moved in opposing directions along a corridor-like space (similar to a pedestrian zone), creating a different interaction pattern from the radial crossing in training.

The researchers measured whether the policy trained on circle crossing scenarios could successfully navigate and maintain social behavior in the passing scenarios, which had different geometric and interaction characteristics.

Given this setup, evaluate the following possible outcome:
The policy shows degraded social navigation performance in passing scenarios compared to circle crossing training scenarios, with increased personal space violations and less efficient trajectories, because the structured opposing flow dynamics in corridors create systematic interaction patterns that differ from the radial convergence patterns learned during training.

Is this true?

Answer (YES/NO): NO